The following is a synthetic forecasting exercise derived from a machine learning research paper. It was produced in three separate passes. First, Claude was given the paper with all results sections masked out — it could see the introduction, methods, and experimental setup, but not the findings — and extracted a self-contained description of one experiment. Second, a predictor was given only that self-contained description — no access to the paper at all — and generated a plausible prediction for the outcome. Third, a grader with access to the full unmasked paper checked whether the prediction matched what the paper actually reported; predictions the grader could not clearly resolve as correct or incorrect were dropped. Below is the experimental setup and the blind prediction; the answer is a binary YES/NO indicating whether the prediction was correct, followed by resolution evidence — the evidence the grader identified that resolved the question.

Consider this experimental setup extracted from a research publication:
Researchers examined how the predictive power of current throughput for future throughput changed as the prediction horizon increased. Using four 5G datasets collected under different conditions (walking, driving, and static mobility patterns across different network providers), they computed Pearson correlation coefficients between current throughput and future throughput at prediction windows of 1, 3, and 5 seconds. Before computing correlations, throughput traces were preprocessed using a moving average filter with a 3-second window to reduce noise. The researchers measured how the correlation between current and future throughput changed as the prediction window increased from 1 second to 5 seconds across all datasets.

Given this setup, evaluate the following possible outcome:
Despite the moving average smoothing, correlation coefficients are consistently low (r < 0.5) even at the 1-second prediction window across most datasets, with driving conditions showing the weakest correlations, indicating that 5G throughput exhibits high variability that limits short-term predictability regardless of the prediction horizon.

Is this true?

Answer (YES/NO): NO